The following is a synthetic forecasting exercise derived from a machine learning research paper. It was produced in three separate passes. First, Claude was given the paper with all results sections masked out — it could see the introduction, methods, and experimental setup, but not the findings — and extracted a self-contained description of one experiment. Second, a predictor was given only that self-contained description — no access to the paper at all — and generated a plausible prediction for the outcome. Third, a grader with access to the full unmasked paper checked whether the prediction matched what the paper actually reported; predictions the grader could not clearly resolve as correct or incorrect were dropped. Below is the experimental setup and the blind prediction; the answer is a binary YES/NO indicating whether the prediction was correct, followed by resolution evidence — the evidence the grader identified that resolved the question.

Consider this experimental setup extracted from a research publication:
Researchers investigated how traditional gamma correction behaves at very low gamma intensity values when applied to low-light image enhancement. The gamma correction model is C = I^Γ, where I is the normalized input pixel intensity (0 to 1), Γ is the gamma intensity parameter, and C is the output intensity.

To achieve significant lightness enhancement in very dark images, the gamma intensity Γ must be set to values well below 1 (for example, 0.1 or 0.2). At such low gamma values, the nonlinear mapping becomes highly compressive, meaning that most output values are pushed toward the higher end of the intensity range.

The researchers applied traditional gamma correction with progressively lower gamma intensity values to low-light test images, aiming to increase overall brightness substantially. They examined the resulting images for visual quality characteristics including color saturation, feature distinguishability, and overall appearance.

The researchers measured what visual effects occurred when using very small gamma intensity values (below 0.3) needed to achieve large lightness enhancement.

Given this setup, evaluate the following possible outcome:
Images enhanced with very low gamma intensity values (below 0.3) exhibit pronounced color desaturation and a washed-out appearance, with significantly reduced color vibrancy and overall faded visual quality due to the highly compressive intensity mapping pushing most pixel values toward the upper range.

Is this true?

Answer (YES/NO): YES